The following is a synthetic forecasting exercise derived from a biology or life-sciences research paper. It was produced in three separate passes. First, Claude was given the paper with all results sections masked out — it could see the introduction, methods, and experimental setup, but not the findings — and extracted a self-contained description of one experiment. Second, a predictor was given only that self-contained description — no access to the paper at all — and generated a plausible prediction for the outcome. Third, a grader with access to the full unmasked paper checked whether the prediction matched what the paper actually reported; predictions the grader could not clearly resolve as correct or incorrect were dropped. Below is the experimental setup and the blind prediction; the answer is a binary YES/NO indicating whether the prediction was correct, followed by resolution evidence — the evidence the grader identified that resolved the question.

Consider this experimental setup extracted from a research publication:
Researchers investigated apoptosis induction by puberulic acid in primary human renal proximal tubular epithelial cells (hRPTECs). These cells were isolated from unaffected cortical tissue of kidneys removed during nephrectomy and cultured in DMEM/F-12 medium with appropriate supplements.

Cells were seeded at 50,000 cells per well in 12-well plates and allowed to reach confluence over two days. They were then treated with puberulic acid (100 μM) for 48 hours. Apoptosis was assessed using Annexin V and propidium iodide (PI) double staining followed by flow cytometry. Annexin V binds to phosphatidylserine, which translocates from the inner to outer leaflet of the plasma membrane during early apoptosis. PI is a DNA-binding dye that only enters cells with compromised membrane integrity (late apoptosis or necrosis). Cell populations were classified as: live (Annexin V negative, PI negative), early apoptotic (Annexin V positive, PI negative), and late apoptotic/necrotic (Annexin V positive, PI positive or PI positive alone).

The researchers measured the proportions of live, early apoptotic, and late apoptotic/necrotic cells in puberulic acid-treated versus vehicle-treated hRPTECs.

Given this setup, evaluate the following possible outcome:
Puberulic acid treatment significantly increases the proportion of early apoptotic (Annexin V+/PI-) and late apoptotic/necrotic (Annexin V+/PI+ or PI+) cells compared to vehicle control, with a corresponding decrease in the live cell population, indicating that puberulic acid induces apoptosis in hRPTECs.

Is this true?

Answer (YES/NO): NO